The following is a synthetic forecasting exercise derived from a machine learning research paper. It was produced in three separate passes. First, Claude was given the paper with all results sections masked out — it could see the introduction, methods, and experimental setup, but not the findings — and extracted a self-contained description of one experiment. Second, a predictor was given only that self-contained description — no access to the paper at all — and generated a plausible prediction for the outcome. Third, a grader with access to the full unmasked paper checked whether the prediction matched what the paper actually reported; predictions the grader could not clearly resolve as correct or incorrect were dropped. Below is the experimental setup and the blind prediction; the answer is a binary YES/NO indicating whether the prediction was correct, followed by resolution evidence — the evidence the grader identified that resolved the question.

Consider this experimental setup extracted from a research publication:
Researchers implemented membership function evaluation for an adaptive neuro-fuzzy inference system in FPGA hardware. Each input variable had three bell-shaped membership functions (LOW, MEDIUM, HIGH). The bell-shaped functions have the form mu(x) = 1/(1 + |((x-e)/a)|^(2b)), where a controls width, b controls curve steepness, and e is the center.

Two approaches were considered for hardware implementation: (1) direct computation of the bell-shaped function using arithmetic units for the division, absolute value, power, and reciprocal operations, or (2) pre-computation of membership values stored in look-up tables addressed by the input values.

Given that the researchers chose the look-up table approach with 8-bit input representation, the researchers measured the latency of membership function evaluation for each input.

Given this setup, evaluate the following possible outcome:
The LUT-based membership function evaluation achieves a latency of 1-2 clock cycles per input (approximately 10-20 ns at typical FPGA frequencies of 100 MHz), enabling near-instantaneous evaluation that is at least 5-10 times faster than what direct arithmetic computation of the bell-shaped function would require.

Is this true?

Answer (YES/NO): YES